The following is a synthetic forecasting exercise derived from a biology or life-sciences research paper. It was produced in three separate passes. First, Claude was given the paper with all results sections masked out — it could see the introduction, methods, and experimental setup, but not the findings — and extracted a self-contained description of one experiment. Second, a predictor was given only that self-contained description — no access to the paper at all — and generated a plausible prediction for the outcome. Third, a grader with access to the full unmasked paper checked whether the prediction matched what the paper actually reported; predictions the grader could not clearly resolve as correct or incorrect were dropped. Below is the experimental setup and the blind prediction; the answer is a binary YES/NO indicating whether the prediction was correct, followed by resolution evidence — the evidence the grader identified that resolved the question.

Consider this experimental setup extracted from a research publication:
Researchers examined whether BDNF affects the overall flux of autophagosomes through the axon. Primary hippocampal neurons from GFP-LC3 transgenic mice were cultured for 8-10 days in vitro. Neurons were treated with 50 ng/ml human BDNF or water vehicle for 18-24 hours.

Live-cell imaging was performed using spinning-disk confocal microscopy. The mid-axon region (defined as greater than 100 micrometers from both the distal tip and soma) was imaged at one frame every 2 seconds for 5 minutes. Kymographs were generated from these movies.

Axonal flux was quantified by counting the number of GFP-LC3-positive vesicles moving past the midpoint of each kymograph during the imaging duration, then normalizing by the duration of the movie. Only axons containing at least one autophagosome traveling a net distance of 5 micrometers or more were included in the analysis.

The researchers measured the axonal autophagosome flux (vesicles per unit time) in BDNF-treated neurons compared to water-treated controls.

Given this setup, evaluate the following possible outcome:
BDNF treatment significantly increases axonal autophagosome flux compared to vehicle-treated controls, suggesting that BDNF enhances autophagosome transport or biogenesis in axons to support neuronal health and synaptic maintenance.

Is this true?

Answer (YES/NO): YES